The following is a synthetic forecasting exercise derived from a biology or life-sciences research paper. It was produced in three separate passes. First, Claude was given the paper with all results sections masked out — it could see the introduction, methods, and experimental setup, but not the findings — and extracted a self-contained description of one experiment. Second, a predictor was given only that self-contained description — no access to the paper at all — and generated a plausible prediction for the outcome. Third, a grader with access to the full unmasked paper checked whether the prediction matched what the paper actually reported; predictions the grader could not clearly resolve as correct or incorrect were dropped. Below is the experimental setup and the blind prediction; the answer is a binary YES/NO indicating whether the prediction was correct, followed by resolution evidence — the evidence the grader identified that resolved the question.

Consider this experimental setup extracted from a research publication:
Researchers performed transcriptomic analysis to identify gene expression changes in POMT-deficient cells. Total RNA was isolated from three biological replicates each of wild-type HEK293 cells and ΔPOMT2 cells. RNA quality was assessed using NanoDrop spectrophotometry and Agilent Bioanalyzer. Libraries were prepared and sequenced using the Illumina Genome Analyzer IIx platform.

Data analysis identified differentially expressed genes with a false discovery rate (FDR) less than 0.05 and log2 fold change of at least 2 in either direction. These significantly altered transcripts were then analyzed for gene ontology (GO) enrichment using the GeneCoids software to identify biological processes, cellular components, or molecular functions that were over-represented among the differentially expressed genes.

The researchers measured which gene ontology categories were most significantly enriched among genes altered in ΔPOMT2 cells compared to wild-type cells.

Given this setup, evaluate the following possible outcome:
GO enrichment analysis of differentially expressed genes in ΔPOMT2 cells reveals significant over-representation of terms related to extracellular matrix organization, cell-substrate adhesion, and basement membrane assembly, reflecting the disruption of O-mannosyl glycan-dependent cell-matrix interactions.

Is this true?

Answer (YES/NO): YES